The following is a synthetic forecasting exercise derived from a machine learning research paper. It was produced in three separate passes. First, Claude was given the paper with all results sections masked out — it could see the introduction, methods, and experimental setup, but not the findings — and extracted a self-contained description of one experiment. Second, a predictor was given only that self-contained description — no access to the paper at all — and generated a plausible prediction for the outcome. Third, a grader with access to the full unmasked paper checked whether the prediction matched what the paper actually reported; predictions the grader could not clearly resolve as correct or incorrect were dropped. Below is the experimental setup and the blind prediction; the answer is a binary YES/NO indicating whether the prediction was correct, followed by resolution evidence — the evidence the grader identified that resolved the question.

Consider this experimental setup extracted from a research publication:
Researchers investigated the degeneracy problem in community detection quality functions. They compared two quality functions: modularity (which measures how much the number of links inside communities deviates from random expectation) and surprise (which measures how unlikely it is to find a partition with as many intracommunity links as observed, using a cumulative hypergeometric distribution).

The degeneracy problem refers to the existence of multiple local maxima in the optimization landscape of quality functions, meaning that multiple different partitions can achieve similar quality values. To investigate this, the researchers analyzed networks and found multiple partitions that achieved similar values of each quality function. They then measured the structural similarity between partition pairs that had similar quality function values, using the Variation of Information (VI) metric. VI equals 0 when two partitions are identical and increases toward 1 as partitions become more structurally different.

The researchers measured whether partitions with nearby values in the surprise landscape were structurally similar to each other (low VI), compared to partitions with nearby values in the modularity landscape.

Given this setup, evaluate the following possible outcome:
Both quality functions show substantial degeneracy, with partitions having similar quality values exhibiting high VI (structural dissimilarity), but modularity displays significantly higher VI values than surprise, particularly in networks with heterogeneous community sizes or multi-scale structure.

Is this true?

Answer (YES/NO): NO